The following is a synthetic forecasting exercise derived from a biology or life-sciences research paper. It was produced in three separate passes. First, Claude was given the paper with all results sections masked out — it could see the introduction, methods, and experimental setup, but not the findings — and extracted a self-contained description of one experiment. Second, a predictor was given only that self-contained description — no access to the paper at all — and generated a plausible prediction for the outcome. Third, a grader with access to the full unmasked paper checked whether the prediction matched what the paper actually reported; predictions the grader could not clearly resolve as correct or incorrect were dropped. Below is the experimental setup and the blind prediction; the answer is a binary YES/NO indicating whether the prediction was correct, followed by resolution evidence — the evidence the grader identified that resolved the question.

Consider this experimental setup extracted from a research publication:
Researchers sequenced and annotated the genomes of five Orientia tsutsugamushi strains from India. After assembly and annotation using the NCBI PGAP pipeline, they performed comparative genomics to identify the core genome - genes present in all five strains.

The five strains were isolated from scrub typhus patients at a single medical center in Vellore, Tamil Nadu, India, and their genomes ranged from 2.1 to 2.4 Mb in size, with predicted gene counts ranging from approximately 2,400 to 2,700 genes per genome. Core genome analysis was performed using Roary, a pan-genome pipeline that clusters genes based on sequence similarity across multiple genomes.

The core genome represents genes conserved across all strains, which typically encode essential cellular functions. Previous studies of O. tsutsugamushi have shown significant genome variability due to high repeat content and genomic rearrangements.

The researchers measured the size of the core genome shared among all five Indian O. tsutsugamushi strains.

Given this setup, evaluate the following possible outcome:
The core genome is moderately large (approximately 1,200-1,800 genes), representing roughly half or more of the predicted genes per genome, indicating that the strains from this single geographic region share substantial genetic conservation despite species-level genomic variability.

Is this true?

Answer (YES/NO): NO